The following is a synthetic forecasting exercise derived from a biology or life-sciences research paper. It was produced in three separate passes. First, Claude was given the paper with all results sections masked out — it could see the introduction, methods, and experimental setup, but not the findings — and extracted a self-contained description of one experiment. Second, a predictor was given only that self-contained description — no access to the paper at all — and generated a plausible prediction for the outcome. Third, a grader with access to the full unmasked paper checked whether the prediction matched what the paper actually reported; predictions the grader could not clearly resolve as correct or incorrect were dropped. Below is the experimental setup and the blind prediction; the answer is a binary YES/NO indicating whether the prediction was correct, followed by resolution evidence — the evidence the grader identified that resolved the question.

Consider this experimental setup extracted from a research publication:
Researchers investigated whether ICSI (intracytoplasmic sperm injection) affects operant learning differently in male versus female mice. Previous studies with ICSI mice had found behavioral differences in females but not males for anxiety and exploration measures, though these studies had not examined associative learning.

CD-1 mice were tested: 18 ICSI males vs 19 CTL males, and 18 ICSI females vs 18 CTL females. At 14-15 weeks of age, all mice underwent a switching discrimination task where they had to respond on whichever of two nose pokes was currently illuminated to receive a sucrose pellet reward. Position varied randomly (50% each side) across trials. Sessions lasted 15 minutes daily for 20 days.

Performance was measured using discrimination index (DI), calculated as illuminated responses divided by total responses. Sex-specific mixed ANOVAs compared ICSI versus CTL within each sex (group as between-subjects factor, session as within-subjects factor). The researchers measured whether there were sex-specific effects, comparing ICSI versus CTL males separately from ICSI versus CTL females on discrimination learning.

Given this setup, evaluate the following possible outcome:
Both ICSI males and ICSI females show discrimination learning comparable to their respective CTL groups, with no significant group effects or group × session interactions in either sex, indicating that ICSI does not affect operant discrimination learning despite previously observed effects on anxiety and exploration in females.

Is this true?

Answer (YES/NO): NO